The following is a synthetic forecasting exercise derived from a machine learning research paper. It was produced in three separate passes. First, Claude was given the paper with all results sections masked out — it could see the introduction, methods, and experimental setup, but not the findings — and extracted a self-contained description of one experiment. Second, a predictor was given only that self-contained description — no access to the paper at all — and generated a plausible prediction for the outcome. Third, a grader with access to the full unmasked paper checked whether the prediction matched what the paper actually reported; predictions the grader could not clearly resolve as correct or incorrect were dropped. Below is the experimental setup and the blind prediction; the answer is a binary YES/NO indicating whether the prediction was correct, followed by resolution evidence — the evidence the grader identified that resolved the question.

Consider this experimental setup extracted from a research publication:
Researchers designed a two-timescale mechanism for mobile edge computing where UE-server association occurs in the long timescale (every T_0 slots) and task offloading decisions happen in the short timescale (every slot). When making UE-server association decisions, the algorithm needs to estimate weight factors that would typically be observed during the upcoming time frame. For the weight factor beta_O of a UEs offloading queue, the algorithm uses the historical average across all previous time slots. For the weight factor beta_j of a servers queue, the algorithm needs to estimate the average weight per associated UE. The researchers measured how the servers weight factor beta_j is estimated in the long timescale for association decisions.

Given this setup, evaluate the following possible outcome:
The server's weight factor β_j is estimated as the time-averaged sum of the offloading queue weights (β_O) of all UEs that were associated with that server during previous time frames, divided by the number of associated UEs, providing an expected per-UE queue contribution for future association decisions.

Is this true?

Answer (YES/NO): NO